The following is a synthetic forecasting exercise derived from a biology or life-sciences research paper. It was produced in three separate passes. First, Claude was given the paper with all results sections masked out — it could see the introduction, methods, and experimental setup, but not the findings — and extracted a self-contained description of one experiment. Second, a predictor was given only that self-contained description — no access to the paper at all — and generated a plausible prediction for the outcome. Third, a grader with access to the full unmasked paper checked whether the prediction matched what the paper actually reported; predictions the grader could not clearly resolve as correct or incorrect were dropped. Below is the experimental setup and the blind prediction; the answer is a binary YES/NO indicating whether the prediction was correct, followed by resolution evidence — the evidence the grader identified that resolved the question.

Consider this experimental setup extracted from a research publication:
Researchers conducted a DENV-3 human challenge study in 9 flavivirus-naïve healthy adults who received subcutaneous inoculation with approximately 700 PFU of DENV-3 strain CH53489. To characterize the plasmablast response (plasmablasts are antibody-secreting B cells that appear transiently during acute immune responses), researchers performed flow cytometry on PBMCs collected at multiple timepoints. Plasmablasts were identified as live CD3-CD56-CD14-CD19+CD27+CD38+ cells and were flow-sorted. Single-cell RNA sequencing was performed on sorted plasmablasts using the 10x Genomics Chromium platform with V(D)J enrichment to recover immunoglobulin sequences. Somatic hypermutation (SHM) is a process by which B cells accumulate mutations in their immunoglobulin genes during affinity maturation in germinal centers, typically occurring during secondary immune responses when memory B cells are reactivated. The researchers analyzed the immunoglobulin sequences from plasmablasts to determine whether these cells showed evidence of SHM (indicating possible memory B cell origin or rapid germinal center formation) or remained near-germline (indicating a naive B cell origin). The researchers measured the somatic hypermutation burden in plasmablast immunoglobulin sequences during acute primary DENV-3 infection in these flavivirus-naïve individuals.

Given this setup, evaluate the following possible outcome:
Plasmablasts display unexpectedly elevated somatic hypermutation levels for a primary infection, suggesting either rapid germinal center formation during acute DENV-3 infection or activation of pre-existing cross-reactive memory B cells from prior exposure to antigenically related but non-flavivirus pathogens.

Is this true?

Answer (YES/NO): NO